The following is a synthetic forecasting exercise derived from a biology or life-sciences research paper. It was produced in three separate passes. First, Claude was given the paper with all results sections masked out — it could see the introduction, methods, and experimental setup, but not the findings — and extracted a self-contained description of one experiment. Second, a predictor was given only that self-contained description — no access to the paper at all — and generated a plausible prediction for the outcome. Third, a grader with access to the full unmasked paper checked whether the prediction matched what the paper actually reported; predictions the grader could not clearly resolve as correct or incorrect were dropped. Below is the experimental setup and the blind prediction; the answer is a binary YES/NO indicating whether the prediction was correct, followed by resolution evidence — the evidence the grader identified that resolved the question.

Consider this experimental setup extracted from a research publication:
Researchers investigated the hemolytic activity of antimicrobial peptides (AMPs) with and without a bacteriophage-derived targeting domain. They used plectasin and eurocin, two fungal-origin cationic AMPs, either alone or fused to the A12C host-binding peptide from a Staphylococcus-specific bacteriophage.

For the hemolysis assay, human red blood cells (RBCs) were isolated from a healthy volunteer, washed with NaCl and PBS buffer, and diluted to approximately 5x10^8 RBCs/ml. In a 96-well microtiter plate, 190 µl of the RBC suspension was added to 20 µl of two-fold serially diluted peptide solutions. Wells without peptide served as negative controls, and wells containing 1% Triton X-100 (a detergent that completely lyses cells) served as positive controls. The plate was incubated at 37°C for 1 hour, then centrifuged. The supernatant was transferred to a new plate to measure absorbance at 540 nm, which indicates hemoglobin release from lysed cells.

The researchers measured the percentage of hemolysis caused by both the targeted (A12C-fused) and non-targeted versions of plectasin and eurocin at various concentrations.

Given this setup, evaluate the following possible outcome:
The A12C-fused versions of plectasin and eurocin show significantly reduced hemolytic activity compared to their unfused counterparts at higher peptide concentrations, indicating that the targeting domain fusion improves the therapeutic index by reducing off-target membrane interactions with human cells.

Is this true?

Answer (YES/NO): NO